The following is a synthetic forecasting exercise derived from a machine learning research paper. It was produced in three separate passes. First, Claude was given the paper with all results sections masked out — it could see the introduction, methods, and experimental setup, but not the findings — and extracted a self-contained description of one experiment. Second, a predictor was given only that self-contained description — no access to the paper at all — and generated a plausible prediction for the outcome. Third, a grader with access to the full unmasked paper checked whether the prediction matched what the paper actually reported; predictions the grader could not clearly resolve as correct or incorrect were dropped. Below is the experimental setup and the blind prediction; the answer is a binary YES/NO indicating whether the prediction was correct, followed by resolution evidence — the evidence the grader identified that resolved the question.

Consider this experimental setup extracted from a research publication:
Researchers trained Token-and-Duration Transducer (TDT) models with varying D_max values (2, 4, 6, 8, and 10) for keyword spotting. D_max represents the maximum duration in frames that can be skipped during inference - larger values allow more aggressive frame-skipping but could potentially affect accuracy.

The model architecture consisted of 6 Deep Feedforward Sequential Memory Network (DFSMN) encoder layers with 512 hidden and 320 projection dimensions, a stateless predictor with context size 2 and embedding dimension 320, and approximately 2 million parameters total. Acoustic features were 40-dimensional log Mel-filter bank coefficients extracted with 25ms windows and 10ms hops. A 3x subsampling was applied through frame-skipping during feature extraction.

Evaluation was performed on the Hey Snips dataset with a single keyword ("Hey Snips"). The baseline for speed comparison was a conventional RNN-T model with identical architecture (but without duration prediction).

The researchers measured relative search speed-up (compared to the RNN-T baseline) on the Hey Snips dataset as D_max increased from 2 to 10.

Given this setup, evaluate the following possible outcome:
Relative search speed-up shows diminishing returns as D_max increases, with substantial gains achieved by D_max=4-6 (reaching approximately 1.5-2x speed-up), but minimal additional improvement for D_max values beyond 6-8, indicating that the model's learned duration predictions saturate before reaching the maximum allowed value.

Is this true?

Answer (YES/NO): NO